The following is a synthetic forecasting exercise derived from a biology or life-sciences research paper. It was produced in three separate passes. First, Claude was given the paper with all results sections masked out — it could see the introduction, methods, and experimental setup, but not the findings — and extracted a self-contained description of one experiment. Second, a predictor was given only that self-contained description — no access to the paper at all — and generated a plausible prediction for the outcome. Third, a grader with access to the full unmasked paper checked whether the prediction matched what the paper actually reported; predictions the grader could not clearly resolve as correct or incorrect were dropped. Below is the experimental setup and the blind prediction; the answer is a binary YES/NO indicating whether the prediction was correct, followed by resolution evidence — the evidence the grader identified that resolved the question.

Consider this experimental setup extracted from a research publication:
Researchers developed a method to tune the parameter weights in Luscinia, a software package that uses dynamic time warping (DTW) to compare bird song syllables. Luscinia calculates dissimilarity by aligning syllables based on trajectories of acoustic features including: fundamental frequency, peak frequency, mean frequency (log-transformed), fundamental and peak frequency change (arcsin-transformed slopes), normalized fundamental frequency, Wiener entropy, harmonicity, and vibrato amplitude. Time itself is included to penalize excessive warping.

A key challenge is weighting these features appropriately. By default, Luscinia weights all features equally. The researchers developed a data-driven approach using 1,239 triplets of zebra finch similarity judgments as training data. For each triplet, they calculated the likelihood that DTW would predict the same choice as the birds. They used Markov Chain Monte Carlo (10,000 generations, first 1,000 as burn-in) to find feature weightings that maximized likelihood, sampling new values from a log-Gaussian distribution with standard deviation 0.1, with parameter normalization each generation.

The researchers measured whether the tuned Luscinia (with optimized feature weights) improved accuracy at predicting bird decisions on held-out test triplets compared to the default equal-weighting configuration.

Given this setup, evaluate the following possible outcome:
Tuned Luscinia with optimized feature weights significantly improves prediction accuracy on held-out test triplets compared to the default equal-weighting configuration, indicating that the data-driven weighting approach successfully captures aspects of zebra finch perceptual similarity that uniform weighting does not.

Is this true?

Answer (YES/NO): YES